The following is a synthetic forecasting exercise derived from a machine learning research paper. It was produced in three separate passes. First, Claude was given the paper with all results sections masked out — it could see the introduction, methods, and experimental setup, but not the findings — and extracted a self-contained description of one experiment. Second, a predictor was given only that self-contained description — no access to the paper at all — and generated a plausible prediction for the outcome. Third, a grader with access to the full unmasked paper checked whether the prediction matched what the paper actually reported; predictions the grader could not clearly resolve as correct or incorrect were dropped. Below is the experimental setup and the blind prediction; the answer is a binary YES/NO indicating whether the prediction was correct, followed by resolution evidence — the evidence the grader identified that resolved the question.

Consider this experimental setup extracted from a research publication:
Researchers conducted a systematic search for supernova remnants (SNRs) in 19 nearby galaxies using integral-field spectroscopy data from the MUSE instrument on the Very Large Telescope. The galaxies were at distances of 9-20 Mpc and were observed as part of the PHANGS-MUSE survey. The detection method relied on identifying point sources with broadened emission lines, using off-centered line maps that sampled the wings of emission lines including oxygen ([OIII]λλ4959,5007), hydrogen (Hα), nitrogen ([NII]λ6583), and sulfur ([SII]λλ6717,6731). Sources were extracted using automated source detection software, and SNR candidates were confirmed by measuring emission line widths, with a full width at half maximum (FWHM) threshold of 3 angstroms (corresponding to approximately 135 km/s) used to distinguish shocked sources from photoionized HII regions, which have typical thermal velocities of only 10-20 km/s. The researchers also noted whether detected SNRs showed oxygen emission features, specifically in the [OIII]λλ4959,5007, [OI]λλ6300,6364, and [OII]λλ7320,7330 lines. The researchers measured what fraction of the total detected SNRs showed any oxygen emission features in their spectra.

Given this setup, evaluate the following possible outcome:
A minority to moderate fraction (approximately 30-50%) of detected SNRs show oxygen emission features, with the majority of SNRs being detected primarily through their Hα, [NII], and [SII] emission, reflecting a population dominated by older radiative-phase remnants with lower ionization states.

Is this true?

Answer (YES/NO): NO